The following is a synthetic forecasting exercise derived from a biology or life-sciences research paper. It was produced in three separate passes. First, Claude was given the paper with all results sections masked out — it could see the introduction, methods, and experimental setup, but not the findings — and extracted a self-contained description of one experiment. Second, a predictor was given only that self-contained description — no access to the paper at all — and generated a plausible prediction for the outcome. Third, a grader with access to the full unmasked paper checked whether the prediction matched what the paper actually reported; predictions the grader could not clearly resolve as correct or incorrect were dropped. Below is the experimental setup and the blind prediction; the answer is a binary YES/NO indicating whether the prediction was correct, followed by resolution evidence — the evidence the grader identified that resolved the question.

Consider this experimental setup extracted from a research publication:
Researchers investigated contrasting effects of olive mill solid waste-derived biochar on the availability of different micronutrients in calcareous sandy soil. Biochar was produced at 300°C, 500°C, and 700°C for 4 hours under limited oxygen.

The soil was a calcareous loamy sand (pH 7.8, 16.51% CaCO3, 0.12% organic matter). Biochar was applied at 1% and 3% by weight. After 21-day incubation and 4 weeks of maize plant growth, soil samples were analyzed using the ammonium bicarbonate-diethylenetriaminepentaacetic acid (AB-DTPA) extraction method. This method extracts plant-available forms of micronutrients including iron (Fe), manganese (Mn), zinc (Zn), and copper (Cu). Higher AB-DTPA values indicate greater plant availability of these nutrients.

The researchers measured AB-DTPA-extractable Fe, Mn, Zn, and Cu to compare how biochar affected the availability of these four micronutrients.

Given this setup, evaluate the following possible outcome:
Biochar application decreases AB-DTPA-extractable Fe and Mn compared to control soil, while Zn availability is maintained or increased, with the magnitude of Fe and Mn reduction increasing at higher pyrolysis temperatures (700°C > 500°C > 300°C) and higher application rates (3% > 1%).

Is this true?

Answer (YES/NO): NO